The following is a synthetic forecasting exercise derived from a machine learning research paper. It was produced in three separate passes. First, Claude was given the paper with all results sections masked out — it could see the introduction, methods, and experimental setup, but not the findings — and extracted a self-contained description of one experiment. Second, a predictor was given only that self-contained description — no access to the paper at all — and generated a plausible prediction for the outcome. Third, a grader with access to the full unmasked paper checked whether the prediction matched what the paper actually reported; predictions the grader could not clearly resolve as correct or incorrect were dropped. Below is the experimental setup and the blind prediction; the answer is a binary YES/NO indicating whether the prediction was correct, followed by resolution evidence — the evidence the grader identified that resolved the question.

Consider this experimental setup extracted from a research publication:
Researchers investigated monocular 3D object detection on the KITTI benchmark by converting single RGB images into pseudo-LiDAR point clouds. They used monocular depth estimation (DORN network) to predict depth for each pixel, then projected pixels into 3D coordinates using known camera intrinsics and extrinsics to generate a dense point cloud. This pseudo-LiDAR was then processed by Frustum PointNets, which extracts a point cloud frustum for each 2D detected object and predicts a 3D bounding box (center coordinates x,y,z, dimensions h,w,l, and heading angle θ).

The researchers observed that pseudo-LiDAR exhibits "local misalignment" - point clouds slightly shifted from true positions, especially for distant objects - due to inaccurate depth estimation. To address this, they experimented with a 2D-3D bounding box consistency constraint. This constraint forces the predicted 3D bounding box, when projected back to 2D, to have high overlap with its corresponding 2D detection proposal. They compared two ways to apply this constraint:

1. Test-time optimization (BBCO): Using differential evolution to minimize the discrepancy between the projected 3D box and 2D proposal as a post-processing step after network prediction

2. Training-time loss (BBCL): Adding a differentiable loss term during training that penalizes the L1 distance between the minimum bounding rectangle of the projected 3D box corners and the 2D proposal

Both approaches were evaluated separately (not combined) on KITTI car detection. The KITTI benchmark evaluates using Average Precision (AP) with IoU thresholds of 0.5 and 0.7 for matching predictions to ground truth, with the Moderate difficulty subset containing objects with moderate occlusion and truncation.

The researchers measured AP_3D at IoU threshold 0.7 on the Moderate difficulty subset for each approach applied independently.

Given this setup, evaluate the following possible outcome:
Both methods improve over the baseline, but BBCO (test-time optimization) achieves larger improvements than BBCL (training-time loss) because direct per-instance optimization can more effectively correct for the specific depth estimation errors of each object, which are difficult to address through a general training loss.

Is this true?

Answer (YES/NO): NO